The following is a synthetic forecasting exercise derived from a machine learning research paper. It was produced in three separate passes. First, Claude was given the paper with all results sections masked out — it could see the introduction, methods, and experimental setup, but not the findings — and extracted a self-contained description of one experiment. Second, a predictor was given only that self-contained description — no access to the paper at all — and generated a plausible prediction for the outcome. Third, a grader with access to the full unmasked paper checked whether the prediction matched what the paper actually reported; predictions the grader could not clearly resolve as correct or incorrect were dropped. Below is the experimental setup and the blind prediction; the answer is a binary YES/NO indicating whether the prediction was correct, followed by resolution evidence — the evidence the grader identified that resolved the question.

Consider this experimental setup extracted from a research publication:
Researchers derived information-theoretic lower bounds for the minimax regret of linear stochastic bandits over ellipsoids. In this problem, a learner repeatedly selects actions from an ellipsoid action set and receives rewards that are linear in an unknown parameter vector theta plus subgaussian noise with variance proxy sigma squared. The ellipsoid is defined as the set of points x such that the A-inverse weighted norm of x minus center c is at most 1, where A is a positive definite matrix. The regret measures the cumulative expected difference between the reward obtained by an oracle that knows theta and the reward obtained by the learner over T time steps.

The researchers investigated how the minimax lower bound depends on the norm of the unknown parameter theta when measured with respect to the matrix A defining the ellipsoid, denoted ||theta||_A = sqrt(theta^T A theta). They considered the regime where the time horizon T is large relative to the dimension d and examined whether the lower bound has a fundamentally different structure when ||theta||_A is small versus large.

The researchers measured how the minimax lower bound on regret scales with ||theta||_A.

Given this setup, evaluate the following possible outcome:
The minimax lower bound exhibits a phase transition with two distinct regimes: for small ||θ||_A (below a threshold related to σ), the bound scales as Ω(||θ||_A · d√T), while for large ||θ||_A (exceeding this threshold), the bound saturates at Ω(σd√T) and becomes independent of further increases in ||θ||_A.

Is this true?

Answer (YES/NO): NO